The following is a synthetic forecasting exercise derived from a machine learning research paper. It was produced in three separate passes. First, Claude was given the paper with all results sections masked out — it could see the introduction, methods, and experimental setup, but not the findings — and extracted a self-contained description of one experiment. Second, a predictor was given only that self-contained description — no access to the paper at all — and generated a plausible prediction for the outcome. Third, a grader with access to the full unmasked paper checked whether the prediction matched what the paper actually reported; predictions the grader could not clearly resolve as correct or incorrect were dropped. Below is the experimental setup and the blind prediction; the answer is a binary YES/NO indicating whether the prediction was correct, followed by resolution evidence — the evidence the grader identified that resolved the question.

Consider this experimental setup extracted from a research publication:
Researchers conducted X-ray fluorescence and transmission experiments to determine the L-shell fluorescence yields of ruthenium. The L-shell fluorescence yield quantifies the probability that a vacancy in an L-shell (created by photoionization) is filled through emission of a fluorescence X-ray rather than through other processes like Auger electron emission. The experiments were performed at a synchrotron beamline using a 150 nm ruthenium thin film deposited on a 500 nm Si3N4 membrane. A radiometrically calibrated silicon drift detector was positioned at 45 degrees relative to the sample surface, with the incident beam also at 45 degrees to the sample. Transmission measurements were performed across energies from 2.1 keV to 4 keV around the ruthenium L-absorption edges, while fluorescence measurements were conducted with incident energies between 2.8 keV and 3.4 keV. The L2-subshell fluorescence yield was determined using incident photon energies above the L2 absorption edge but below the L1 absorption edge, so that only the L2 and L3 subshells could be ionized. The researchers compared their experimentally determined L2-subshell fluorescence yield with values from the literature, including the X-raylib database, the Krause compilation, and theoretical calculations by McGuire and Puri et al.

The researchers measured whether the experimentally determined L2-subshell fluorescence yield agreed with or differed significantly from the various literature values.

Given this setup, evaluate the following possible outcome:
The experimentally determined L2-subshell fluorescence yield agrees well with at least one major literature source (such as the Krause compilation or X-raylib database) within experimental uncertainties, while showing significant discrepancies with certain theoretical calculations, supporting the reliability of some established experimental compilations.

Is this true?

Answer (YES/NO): NO